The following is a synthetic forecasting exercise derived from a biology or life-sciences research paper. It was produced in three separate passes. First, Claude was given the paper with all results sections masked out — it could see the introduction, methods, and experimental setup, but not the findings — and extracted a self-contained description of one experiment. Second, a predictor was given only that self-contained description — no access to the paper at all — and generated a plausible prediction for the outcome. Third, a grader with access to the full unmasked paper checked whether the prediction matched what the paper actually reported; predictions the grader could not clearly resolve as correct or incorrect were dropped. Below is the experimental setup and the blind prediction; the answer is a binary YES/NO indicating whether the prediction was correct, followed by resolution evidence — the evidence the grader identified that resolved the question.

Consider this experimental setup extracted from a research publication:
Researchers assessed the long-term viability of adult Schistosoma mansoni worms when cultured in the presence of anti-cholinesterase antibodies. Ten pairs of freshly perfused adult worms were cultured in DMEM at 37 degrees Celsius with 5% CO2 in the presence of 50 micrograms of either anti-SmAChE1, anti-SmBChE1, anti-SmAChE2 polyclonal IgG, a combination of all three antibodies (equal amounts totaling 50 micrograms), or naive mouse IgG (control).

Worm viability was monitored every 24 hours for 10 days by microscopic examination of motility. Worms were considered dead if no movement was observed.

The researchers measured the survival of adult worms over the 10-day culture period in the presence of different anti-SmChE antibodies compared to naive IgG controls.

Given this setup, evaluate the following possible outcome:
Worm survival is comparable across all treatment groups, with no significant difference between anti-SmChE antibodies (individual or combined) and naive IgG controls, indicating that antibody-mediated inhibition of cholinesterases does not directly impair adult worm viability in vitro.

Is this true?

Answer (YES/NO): NO